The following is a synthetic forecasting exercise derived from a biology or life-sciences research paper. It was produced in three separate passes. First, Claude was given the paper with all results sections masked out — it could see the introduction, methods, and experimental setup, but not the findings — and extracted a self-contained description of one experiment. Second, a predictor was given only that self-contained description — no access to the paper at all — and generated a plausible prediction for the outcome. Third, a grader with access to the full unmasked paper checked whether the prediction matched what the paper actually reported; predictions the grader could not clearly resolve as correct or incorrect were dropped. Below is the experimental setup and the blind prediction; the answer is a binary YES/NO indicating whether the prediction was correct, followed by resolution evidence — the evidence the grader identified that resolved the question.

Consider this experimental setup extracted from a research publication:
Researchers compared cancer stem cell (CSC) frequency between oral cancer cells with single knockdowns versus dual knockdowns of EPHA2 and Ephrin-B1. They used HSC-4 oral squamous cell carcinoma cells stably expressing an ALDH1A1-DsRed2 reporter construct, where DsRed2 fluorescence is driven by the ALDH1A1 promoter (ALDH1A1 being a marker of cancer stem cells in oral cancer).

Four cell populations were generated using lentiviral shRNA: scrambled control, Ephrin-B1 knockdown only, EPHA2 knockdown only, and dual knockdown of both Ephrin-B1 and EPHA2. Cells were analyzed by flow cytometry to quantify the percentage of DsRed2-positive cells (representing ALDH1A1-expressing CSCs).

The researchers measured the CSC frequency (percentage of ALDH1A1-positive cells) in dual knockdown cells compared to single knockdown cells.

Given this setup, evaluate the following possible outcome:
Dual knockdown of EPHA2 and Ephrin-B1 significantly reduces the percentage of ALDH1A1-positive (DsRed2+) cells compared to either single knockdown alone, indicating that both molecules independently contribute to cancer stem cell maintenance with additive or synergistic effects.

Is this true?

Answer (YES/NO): NO